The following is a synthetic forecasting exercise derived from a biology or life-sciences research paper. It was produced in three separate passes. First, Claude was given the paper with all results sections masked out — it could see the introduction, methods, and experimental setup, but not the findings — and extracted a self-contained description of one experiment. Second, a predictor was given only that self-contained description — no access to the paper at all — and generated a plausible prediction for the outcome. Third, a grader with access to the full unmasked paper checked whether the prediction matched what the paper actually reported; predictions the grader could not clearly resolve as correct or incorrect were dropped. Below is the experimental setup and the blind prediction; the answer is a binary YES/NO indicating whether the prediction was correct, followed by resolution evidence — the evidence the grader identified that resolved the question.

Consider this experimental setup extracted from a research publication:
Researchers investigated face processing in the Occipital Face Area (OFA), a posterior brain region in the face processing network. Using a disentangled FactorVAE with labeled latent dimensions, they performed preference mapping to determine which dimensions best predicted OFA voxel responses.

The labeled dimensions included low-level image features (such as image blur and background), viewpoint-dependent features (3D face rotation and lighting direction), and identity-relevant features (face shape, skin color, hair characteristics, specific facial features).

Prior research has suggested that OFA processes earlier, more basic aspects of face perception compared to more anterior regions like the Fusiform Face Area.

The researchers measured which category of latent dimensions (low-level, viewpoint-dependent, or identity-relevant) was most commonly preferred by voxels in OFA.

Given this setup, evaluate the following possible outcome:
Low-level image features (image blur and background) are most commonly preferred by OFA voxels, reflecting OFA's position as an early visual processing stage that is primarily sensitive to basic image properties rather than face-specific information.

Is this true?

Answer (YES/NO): NO